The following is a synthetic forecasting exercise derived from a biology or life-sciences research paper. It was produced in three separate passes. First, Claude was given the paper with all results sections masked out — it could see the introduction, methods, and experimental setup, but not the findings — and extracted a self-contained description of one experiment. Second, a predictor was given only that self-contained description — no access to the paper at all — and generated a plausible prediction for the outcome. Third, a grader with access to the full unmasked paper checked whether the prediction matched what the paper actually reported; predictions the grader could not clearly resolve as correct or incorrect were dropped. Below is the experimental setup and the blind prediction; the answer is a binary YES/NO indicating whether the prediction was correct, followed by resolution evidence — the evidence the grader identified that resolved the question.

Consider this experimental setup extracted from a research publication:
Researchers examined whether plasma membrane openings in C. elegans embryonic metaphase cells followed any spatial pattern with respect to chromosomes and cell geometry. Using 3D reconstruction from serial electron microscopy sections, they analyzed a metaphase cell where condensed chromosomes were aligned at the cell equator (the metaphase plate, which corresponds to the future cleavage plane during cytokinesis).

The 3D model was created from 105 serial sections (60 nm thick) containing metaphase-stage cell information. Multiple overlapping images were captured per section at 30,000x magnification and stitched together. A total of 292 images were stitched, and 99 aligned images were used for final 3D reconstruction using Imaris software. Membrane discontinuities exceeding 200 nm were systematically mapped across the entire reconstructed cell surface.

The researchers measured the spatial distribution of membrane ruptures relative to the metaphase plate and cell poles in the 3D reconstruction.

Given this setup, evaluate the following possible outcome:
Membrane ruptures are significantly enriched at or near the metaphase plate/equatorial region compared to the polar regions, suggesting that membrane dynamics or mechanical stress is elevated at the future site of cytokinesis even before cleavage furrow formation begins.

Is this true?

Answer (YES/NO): YES